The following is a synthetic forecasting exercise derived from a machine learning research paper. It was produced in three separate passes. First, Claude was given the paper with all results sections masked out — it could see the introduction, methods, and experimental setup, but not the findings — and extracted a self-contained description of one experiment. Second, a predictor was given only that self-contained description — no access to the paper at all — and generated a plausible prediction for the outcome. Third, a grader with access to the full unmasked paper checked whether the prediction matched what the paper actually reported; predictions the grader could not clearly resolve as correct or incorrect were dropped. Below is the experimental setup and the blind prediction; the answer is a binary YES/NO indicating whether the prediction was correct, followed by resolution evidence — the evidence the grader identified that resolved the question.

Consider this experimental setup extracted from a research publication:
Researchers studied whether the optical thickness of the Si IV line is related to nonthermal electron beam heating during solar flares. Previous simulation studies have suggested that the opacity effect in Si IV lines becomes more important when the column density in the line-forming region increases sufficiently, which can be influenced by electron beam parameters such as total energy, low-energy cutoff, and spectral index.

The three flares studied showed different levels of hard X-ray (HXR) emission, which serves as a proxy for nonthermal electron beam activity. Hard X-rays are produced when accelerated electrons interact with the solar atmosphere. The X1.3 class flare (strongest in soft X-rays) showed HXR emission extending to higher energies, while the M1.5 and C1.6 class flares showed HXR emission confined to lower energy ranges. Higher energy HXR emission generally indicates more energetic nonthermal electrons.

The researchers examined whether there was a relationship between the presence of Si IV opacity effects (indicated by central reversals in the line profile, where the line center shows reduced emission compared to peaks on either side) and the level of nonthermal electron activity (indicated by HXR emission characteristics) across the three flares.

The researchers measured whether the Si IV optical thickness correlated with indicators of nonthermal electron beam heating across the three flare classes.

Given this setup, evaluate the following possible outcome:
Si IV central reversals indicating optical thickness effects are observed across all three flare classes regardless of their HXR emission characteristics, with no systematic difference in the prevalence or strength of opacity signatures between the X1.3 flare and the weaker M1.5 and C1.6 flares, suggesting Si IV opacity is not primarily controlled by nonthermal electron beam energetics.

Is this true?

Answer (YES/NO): NO